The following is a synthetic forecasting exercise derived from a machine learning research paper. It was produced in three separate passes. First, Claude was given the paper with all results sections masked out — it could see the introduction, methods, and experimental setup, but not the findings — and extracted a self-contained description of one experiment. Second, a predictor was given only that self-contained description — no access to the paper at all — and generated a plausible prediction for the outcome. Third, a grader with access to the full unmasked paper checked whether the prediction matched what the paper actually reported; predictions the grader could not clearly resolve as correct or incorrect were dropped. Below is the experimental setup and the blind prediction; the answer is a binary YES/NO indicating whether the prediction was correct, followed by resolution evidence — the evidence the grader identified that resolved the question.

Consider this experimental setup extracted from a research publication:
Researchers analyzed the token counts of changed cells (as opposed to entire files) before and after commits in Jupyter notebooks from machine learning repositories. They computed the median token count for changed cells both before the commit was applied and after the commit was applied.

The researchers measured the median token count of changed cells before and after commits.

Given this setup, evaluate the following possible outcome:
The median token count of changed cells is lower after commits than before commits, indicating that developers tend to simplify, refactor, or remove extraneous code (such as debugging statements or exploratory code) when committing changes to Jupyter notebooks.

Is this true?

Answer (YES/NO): NO